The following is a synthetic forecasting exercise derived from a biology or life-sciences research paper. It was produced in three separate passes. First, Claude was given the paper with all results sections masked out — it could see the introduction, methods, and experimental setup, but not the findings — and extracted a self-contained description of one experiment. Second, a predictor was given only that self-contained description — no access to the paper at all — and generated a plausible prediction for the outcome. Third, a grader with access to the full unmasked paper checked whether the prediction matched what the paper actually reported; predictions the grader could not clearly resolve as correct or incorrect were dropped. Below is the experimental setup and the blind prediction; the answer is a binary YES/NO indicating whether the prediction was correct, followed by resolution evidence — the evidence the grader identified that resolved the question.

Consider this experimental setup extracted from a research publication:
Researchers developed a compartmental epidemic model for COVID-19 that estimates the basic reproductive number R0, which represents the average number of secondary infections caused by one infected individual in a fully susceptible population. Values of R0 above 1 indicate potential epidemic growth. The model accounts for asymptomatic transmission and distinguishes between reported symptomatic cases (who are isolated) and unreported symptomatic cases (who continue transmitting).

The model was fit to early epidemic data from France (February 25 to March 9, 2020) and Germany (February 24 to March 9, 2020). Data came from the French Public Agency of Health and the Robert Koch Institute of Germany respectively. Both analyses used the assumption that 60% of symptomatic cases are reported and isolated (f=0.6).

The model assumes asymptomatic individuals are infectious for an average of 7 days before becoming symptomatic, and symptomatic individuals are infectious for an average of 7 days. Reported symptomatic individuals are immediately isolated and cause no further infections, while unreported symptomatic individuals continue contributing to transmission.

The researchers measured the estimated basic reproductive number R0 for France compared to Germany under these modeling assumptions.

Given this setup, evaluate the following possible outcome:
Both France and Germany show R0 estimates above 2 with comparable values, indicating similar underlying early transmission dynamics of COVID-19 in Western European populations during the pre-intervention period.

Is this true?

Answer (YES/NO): YES